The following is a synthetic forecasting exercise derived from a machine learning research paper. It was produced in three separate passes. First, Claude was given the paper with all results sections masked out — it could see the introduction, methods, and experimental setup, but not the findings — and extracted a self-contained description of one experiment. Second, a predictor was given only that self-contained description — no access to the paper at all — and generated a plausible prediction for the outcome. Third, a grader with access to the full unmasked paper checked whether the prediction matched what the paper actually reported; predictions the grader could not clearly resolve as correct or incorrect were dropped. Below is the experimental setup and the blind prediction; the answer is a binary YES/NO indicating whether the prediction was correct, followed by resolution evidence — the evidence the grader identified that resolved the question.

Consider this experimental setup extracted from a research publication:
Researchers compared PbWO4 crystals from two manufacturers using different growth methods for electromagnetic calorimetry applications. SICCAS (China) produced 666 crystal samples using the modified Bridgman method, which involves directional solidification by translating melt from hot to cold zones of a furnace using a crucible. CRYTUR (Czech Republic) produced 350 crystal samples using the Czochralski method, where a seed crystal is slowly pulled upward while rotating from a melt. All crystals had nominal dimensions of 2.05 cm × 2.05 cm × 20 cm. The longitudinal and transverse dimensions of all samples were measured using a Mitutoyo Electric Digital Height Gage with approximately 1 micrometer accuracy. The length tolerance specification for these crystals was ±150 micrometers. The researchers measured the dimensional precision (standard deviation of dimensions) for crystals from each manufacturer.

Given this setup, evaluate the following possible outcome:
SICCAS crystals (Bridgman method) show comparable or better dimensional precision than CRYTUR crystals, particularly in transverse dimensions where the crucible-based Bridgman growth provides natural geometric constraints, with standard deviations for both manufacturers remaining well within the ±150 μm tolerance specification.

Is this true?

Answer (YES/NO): NO